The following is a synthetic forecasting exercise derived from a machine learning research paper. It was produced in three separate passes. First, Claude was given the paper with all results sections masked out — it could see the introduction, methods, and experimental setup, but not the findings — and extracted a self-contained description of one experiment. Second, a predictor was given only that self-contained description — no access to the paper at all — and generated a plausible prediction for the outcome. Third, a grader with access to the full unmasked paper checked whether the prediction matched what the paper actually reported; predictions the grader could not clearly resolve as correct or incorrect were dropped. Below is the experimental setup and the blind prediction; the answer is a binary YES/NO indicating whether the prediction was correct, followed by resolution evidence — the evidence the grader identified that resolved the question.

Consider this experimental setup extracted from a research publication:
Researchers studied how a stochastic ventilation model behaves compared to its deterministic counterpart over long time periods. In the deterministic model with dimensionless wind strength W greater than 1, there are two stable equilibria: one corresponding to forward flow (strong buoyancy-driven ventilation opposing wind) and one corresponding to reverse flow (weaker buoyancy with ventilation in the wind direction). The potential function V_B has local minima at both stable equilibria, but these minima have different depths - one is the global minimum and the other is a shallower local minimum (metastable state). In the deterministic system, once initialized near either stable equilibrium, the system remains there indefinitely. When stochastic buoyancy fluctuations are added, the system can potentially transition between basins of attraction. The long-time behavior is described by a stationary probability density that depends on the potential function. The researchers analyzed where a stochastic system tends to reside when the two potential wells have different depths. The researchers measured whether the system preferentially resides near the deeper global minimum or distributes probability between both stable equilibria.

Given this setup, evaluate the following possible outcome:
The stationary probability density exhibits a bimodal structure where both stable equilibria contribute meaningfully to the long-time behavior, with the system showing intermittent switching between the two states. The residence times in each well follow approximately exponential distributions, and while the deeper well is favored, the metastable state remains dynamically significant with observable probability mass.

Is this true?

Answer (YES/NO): NO